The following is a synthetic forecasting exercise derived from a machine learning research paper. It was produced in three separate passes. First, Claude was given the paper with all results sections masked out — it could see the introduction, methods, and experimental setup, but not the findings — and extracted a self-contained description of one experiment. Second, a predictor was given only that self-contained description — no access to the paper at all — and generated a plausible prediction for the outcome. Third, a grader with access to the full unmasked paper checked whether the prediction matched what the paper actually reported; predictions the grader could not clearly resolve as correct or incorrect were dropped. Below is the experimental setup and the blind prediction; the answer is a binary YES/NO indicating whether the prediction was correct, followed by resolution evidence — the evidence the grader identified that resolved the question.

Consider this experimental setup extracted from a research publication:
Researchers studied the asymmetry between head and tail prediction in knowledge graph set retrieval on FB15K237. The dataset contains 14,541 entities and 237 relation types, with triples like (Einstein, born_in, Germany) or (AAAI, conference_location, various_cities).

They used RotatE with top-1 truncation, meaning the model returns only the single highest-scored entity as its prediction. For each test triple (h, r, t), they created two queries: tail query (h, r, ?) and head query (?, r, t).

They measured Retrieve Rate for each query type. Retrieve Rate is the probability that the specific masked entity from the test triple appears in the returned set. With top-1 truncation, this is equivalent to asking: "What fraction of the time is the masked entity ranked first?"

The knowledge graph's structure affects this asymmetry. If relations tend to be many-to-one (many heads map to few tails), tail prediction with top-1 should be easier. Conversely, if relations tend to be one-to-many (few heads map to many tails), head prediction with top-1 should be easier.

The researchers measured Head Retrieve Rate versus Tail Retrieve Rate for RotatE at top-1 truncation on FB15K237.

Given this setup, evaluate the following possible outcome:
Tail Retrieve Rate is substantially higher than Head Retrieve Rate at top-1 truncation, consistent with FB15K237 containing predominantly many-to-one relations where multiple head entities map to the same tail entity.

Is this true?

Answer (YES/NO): YES